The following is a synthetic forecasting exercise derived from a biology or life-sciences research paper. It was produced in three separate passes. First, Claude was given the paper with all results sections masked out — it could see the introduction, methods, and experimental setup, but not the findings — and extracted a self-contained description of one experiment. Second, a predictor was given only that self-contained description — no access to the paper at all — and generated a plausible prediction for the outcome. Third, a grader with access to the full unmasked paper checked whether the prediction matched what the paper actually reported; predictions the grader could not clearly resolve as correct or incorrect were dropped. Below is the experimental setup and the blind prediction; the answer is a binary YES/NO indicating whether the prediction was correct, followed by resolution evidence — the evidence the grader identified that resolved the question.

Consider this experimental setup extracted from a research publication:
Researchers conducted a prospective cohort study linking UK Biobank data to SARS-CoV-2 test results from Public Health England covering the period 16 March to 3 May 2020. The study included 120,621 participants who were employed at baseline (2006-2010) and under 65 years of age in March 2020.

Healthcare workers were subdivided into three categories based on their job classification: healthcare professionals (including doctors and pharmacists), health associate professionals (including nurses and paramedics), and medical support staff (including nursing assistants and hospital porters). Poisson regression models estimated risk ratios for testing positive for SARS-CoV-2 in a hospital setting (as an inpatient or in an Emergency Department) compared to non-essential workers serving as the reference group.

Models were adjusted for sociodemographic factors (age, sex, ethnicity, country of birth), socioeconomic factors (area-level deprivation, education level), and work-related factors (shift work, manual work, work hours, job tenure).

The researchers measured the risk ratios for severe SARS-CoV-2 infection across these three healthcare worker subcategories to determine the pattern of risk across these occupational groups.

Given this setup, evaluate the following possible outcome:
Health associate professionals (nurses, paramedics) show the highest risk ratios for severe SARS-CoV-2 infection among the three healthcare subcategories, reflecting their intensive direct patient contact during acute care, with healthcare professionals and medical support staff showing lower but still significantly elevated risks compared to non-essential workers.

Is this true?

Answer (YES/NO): NO